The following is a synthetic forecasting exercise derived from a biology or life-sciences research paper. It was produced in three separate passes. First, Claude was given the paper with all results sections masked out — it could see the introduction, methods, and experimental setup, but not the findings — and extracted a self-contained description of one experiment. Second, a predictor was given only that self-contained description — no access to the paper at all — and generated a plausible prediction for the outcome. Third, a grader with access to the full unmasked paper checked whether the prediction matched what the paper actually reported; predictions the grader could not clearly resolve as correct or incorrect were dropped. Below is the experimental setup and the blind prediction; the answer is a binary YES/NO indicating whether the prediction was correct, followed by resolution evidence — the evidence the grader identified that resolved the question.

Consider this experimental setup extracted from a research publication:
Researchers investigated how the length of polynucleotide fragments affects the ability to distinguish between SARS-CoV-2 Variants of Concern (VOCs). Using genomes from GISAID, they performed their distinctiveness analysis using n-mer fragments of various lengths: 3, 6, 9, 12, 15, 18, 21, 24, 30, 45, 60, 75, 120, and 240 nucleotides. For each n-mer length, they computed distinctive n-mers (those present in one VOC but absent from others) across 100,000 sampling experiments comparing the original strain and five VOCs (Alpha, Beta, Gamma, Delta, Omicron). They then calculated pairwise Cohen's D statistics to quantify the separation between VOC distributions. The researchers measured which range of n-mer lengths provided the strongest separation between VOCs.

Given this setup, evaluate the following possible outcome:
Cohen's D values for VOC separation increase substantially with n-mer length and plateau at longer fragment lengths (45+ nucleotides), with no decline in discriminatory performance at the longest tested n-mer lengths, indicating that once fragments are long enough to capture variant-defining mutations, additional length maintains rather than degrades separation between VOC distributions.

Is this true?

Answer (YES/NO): NO